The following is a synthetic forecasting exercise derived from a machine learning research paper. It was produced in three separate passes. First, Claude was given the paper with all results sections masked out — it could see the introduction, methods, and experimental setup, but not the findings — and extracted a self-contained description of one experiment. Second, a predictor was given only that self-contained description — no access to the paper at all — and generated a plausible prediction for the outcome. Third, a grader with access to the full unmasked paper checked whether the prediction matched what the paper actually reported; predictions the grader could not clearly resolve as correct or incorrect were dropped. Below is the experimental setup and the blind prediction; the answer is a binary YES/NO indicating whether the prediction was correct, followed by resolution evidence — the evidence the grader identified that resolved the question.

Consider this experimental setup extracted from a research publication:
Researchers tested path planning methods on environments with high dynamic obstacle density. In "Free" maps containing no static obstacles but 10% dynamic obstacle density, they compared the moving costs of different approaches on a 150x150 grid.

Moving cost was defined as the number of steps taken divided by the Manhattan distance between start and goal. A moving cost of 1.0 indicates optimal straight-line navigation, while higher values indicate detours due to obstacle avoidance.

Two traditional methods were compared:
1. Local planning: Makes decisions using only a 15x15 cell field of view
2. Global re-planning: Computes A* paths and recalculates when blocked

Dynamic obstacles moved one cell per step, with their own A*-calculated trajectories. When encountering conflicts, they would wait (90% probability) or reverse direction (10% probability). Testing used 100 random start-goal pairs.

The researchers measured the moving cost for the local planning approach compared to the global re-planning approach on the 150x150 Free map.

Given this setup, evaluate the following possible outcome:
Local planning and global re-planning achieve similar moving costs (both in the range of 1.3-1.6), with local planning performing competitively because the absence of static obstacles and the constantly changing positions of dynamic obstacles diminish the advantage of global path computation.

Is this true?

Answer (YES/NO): NO